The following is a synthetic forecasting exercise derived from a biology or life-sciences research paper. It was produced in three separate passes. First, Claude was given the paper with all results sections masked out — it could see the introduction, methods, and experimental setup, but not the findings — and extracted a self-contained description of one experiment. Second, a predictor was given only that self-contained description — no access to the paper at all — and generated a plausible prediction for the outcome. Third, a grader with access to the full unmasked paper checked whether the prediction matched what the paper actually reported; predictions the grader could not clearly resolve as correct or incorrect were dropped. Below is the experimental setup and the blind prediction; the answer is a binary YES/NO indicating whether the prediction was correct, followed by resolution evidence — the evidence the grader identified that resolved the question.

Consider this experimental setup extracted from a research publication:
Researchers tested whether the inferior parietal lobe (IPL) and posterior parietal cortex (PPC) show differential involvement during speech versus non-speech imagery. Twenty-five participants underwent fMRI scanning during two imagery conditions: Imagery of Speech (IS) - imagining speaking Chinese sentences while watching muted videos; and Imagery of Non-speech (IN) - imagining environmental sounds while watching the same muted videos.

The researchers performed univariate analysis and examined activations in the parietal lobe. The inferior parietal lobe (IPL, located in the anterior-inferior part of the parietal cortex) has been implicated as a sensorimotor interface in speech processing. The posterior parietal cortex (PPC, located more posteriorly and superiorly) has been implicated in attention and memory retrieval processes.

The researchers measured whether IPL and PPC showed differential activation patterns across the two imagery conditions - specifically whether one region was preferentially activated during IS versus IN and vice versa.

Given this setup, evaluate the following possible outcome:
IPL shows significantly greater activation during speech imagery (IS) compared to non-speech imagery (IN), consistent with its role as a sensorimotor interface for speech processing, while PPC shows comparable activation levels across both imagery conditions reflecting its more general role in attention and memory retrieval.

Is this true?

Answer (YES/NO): NO